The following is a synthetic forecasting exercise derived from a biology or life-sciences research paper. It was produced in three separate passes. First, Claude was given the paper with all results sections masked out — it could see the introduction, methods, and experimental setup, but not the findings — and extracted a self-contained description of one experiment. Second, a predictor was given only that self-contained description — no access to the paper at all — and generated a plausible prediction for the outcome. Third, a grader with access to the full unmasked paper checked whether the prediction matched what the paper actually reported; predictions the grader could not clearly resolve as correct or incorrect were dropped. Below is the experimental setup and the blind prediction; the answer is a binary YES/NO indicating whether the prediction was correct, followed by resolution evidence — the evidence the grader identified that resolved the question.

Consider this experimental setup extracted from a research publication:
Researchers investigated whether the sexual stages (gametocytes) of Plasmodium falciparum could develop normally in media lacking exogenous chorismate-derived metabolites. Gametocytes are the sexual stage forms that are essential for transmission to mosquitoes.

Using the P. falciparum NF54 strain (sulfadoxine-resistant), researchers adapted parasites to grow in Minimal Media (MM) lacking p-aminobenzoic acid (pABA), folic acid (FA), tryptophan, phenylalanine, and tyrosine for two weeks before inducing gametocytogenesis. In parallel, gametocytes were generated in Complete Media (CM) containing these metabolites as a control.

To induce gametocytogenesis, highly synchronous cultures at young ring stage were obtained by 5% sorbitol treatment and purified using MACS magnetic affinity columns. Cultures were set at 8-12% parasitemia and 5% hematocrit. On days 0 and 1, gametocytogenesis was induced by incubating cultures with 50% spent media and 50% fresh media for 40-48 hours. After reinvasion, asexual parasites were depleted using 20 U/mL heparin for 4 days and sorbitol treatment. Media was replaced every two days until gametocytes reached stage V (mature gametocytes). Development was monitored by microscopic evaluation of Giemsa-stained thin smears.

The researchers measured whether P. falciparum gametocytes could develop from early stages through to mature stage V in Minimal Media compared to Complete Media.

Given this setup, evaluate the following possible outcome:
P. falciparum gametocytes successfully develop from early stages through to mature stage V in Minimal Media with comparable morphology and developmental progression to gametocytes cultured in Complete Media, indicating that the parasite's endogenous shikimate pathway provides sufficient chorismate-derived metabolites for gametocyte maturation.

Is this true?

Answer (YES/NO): YES